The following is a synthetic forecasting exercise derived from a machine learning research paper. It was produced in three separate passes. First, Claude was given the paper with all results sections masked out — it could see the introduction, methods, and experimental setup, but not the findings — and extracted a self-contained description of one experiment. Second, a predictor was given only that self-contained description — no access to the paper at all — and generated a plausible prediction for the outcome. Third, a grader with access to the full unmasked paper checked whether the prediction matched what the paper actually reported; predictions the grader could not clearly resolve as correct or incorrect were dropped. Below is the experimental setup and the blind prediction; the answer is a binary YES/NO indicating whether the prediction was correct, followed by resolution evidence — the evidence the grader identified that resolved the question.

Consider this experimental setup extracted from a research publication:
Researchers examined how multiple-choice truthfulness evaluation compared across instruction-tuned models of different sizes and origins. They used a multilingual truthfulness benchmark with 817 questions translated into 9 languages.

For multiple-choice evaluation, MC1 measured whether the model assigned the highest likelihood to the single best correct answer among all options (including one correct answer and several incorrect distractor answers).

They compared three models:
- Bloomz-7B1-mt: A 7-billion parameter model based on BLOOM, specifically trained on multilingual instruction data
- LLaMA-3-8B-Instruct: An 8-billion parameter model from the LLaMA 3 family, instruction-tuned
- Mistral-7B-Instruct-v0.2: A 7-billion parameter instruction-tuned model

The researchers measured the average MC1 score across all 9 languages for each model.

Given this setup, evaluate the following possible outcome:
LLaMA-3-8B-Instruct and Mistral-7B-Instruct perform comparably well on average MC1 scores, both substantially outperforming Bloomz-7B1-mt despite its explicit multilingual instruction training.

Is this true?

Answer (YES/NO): NO